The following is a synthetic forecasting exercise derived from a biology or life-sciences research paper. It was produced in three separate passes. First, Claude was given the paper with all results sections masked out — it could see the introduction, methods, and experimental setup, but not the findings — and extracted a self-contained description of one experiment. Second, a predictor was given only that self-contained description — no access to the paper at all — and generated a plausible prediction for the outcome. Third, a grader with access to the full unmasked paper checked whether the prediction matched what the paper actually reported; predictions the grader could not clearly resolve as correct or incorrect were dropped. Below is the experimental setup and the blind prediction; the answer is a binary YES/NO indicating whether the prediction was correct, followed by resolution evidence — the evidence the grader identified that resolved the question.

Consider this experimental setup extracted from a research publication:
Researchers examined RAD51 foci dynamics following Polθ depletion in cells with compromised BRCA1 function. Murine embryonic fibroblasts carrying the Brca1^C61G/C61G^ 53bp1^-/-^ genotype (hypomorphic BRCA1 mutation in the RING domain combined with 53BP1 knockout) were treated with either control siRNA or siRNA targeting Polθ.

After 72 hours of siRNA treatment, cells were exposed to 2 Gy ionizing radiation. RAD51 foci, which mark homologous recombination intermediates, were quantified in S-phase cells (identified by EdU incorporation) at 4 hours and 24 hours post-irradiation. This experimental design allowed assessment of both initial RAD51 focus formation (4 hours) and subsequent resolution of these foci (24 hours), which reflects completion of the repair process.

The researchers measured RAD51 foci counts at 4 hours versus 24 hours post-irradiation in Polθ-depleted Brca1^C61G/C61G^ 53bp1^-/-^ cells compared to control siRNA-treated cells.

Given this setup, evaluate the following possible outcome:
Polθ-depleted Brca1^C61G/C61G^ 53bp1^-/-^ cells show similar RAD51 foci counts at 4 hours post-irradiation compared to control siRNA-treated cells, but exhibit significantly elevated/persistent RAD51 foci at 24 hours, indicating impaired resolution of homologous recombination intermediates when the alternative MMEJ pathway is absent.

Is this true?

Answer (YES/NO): NO